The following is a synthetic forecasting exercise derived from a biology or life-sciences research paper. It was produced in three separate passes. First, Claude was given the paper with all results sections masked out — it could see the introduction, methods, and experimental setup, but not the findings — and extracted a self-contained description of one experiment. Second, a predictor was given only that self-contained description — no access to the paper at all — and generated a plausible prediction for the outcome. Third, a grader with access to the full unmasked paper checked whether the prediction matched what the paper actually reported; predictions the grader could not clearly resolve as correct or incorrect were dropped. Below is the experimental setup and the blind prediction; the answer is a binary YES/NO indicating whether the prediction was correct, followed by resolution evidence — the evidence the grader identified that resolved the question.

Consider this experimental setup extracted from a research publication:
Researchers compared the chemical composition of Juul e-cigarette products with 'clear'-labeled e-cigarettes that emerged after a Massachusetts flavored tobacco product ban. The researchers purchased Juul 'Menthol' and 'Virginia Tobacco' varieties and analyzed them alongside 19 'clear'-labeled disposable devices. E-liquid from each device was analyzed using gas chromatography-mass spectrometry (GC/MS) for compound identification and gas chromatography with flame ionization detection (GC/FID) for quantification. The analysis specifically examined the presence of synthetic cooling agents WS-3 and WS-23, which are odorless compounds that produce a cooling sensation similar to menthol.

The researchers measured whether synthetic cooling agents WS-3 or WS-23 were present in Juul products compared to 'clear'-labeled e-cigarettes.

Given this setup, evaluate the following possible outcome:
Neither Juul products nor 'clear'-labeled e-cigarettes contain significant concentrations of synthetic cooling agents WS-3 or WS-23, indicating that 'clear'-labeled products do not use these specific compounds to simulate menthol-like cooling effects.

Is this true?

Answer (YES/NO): NO